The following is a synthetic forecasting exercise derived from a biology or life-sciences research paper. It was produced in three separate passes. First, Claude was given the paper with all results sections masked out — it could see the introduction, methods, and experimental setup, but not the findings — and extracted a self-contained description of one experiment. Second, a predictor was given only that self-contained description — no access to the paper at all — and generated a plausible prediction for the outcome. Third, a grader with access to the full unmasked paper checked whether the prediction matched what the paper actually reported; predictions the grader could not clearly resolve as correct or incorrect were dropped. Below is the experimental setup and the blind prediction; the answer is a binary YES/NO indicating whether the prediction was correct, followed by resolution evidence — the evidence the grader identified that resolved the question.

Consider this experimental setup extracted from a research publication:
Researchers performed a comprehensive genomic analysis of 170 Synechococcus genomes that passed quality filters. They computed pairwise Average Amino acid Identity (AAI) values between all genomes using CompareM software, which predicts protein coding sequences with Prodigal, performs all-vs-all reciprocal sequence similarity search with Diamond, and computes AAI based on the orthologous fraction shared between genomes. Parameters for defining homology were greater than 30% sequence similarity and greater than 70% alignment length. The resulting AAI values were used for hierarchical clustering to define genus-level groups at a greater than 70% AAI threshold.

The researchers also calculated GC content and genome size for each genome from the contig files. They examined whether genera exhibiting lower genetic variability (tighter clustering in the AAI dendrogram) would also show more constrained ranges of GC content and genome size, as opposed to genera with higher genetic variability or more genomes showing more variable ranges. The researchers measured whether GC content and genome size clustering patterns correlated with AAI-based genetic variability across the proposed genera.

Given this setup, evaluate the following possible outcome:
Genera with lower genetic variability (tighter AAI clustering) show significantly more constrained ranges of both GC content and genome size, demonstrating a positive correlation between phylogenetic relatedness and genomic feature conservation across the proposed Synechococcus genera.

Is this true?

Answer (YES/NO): YES